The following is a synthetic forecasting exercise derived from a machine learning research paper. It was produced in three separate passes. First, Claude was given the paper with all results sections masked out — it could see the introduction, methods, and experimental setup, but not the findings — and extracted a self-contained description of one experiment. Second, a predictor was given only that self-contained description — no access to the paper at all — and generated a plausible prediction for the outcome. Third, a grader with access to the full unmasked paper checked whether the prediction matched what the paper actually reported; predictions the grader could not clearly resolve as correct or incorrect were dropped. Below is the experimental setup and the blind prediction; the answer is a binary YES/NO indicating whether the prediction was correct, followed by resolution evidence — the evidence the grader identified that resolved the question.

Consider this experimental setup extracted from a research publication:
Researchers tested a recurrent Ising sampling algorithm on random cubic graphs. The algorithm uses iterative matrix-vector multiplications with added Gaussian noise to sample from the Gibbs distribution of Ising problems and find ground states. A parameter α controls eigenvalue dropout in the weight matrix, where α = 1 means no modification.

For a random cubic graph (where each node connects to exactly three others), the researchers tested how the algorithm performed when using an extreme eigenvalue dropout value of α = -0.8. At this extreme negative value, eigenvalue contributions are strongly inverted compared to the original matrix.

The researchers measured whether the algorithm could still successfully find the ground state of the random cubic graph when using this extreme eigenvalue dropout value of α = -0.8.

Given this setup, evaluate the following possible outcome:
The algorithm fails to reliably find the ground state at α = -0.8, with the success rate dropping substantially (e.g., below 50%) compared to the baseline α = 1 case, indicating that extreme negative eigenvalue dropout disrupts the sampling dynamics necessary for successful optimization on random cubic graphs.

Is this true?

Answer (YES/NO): NO